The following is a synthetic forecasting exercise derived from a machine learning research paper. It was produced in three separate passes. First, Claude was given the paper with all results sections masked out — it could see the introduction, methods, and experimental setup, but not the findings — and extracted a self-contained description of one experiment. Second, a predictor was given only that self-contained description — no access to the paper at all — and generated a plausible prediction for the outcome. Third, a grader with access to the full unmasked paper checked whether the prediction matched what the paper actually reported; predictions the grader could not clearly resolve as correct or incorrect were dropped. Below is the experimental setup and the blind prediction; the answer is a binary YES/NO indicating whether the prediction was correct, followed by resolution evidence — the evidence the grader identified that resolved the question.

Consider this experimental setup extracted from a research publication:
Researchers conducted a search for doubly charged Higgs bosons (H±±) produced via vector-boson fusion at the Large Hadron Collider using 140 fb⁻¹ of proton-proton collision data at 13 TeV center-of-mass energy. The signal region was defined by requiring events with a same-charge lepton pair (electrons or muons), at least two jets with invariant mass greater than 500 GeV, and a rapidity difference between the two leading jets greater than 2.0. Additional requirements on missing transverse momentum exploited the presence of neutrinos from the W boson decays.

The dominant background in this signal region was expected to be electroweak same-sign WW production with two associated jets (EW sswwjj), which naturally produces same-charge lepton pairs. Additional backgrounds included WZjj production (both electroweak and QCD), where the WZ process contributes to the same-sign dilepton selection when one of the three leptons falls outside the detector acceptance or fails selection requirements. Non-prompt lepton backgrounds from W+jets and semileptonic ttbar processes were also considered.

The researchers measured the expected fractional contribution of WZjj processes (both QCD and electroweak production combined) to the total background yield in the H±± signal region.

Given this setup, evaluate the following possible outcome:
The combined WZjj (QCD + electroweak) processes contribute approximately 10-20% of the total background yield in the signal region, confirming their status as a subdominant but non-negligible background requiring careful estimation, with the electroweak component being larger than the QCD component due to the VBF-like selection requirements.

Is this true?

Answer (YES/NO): NO